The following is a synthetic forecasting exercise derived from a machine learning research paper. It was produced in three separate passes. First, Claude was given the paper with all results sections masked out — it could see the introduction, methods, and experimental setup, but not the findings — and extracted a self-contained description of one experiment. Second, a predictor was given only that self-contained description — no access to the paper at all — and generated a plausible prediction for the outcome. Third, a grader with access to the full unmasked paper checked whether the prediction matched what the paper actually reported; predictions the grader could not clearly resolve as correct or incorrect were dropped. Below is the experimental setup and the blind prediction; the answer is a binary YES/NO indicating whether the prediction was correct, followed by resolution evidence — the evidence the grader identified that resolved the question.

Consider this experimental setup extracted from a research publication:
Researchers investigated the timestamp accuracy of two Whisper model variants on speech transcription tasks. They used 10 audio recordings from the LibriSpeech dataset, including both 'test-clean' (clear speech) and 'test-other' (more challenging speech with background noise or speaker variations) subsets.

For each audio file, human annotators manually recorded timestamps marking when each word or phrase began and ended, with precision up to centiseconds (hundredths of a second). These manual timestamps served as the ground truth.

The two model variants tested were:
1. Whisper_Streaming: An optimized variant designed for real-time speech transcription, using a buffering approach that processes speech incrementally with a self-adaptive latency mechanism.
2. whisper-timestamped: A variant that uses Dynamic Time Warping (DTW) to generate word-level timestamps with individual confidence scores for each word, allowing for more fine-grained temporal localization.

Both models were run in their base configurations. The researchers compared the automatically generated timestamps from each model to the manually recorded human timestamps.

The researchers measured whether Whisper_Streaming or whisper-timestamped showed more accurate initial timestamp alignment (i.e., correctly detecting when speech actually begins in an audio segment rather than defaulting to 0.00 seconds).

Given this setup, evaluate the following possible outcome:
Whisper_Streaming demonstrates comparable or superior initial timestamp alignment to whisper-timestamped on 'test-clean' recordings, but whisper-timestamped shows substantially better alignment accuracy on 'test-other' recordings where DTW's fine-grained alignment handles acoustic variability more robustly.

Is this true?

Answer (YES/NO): NO